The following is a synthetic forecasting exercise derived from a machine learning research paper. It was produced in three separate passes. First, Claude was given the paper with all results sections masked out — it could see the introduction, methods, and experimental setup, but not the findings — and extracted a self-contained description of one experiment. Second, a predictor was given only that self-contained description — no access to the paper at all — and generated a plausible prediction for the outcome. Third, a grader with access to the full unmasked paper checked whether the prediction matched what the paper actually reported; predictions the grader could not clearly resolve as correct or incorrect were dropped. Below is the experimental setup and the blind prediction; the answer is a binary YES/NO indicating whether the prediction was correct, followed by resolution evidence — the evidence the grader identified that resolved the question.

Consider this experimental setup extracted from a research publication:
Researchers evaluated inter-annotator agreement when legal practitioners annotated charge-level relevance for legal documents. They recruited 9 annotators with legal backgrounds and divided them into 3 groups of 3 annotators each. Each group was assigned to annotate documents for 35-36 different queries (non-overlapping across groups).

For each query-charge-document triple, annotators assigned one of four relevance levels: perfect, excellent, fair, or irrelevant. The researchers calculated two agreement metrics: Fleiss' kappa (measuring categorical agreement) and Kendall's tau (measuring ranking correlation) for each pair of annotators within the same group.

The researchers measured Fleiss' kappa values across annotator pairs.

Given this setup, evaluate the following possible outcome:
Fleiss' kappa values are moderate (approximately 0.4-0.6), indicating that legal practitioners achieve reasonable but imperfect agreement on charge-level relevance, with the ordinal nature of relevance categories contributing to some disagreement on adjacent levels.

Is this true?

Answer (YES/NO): YES